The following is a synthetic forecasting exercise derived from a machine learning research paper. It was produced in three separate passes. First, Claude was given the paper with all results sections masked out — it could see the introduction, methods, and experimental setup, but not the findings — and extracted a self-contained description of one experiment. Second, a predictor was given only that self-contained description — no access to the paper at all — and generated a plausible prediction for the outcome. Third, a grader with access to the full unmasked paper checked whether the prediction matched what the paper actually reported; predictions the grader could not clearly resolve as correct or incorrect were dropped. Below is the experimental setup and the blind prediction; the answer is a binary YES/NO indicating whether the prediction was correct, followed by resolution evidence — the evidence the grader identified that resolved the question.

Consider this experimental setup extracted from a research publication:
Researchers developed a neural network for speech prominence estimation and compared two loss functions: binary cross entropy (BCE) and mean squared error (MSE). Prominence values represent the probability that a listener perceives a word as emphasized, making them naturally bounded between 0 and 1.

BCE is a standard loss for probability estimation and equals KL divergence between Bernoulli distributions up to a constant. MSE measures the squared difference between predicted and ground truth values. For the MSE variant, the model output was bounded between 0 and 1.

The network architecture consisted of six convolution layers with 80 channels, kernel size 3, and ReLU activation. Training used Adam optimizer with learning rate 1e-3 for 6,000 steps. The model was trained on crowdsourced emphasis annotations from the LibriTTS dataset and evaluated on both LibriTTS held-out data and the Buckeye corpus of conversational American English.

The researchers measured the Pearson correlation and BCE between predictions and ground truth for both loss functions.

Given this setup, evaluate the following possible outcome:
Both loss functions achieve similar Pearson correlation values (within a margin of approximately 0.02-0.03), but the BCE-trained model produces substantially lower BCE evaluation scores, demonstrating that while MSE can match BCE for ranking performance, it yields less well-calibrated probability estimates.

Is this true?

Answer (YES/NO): NO